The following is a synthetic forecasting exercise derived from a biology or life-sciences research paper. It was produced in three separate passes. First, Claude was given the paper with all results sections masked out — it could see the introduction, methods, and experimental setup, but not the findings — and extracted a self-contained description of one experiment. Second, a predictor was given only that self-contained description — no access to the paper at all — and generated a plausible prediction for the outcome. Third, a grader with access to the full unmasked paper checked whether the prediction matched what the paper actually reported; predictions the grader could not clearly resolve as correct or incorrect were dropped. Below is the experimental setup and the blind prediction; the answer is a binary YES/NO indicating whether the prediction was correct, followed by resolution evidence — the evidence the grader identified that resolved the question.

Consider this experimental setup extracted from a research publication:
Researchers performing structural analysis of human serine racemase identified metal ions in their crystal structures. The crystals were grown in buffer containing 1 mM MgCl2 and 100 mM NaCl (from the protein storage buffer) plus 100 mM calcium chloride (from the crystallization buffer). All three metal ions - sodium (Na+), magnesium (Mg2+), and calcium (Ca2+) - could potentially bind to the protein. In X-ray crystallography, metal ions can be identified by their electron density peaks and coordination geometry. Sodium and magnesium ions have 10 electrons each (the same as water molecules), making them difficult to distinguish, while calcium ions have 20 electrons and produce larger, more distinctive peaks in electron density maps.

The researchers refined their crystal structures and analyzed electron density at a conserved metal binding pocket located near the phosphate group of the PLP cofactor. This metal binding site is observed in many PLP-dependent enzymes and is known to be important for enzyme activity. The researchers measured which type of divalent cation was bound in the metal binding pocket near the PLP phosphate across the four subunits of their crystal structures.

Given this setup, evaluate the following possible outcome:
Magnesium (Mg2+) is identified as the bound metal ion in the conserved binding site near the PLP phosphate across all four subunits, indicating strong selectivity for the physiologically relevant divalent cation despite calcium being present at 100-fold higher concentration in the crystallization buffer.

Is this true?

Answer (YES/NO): NO